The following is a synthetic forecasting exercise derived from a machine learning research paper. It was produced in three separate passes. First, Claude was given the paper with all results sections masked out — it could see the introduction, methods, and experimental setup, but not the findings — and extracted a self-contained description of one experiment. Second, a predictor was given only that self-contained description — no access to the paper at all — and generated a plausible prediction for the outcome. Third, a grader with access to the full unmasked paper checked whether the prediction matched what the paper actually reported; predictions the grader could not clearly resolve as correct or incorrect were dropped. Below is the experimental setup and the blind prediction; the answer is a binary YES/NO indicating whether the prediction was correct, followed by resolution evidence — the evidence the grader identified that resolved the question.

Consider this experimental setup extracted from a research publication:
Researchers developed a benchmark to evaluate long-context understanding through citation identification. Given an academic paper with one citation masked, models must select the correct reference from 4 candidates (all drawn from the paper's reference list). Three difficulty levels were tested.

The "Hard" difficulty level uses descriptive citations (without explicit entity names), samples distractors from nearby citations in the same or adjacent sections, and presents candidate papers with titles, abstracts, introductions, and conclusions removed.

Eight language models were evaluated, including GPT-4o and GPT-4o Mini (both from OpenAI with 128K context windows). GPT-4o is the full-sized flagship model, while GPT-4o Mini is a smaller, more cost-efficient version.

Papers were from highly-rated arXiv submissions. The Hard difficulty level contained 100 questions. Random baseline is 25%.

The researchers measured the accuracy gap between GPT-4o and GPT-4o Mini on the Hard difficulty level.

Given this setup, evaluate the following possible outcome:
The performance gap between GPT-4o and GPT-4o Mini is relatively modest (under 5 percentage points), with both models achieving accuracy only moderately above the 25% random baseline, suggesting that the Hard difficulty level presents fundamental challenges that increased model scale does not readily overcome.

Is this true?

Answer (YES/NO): YES